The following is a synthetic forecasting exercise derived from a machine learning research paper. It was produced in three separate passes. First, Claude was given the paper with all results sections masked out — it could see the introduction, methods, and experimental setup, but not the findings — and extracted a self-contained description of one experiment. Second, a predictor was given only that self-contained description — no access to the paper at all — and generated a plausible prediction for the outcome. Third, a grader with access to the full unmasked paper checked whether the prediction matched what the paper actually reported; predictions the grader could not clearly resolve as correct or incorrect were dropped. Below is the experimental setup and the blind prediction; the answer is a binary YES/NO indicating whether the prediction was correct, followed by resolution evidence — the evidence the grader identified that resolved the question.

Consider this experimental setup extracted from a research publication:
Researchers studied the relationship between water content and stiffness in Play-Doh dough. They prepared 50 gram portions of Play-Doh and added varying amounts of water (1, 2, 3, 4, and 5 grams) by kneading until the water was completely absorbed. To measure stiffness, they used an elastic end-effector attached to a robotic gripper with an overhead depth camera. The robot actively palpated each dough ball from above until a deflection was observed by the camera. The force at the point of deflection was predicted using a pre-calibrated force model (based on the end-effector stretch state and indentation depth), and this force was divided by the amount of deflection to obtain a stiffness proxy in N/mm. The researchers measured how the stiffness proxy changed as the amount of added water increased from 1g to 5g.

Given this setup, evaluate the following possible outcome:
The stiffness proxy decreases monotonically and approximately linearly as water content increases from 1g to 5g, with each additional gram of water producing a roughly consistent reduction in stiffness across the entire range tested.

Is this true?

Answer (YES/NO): NO